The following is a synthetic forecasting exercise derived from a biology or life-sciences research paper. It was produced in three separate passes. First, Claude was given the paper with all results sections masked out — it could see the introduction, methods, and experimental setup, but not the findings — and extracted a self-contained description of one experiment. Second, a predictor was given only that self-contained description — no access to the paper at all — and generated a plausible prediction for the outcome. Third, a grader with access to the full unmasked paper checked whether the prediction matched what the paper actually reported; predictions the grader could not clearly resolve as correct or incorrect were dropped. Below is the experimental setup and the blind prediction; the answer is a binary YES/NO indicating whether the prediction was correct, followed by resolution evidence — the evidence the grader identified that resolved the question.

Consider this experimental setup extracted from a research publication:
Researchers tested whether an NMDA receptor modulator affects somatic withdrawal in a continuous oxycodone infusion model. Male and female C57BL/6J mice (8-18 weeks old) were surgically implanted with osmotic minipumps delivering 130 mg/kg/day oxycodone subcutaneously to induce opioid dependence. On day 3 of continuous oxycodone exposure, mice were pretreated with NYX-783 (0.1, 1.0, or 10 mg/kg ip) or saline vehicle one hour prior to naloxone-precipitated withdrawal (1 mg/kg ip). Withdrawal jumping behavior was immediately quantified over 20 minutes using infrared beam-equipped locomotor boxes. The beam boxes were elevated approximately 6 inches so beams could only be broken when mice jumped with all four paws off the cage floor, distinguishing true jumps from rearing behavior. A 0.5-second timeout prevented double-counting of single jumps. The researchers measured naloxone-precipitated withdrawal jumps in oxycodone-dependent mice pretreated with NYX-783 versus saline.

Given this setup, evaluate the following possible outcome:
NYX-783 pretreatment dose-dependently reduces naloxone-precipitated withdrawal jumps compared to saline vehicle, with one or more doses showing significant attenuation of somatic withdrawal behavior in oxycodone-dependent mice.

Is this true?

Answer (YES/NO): NO